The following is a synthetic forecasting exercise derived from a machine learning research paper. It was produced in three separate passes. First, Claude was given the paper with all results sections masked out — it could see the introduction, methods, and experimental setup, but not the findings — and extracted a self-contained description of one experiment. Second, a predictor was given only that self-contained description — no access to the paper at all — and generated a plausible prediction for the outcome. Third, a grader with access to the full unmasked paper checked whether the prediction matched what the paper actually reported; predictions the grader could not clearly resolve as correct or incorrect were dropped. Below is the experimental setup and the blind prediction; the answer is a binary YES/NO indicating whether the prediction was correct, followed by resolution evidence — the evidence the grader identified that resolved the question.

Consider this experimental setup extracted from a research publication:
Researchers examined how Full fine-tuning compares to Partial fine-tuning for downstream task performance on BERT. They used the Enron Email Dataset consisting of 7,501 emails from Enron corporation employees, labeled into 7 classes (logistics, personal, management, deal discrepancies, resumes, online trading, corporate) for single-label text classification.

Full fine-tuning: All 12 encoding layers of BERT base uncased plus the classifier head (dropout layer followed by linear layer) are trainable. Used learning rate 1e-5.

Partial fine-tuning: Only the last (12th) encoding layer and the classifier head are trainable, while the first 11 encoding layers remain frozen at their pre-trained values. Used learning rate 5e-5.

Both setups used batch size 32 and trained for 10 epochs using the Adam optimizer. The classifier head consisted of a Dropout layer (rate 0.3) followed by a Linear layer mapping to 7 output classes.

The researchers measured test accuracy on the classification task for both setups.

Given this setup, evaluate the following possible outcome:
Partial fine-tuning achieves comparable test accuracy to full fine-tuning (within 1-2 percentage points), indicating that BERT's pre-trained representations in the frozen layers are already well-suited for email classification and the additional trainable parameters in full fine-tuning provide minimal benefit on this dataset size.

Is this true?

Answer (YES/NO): YES